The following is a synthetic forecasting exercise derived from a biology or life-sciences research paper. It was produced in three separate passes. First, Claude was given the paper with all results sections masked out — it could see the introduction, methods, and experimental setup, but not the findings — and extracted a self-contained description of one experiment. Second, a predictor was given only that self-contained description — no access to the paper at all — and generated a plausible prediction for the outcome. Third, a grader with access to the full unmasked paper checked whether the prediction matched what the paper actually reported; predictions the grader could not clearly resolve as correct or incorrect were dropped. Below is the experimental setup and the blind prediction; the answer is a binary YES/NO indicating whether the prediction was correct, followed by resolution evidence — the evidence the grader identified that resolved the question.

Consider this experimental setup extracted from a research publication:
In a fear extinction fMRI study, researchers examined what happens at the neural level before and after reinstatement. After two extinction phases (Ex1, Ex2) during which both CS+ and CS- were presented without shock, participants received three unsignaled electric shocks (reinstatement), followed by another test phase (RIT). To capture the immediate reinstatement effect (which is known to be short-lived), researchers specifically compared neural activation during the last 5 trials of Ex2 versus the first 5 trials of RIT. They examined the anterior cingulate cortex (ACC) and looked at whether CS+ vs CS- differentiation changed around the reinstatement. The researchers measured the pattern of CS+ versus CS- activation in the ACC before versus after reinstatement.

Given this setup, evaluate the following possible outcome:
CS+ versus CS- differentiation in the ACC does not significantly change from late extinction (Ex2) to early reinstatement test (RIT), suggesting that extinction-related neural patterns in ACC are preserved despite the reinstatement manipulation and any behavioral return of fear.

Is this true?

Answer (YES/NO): NO